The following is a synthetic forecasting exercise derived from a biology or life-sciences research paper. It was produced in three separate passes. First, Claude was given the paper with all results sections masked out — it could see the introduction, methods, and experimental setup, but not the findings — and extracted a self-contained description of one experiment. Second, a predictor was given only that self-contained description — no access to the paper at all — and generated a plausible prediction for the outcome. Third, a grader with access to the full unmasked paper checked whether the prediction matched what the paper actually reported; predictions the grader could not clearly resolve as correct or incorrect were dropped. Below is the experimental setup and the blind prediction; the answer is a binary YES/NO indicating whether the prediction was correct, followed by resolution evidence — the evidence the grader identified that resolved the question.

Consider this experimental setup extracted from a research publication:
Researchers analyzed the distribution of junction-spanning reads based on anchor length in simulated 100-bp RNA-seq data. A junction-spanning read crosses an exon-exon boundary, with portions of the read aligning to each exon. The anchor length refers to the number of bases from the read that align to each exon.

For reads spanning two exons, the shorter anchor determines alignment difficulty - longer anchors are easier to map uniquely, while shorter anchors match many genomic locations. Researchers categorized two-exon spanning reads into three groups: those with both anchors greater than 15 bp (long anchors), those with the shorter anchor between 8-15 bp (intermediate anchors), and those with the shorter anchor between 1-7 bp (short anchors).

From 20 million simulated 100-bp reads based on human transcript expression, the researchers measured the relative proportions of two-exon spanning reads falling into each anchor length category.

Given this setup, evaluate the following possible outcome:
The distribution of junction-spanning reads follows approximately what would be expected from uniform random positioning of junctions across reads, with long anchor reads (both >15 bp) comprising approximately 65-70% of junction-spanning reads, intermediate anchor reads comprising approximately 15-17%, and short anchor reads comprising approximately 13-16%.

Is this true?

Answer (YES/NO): NO